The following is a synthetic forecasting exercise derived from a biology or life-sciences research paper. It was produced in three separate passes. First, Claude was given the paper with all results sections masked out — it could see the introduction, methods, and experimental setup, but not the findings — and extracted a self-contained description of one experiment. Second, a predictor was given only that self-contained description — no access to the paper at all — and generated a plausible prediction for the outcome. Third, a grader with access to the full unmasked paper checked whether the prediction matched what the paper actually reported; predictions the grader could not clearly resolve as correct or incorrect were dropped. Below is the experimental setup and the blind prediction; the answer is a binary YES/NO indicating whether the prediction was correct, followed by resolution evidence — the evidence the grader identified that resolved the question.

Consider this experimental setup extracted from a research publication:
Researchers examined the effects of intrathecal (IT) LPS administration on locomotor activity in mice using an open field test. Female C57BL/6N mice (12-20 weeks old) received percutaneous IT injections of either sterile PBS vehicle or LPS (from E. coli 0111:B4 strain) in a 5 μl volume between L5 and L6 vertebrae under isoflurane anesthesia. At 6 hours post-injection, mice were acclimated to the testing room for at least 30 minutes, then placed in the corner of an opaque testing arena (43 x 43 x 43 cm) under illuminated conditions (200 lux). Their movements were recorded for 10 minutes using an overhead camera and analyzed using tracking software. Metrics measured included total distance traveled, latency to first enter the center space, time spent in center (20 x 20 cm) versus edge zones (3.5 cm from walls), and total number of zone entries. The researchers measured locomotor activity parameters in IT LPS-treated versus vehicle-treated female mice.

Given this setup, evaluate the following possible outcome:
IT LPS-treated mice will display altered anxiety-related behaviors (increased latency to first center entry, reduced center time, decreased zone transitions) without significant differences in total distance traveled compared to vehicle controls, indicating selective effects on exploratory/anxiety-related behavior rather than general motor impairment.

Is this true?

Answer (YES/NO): NO